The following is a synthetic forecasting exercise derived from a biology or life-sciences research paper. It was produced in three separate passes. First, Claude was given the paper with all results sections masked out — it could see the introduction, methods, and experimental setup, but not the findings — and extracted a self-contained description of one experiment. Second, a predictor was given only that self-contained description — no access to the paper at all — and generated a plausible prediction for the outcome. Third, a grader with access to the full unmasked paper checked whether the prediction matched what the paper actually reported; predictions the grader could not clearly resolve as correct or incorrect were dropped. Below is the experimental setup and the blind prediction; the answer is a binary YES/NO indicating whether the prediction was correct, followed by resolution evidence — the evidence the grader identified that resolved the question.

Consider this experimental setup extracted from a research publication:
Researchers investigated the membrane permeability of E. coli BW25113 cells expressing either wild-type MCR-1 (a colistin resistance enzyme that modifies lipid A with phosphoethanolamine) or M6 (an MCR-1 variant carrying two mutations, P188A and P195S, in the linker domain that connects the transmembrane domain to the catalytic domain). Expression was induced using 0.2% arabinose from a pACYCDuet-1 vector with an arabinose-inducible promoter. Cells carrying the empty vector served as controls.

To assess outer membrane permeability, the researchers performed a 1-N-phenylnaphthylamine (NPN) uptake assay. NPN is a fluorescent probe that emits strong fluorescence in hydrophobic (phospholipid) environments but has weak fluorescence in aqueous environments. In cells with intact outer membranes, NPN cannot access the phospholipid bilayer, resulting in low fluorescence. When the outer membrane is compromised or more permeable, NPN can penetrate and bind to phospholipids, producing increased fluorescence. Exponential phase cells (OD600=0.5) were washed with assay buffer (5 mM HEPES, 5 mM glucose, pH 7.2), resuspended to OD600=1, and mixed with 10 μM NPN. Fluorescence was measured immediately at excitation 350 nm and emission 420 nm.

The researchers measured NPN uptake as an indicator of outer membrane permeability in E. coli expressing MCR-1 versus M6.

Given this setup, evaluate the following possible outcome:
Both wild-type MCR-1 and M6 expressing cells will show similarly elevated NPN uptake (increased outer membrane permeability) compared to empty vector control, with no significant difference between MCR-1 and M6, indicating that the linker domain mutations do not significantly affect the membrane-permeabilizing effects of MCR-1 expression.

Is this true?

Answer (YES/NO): YES